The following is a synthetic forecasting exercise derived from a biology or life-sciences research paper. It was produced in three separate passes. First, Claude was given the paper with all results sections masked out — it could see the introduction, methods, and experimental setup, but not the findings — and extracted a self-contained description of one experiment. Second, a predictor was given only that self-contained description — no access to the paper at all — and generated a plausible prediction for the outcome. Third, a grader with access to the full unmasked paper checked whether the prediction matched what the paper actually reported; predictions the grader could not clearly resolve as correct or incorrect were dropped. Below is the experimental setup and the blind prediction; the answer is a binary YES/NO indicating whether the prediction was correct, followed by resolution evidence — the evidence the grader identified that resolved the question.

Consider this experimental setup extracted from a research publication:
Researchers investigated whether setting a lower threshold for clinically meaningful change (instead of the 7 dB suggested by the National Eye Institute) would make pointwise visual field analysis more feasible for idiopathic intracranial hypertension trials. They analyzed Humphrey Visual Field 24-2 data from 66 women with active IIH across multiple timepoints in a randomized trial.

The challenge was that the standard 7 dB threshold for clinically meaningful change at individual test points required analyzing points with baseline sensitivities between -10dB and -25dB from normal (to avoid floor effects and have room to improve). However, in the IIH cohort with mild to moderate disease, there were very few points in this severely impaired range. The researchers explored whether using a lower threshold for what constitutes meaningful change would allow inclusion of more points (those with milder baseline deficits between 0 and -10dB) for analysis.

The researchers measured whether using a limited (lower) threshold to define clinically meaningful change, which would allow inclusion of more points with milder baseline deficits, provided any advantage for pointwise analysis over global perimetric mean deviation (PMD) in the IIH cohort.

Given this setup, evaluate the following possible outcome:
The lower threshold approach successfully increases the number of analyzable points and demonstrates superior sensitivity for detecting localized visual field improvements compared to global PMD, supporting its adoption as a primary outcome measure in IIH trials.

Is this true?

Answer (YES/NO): NO